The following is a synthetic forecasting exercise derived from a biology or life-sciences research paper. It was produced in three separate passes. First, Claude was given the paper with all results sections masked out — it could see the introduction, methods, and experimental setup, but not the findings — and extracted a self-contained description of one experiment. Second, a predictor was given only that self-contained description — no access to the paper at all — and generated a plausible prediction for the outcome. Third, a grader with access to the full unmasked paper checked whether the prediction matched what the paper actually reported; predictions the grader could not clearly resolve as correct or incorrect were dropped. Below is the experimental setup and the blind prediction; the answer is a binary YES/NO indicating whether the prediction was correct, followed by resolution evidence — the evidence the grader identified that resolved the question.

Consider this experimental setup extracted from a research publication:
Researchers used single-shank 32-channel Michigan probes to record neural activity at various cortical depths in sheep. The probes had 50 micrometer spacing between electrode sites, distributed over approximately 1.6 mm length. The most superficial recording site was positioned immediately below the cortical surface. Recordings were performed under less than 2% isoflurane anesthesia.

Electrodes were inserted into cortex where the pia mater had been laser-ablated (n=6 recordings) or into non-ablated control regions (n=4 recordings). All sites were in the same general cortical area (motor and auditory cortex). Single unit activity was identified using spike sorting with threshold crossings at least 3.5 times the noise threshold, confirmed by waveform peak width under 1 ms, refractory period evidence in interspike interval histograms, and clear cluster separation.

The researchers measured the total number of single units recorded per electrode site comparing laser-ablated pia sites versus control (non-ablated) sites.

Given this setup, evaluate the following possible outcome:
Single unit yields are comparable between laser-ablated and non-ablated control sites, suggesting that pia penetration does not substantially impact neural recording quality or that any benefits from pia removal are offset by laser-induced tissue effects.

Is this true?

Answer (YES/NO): YES